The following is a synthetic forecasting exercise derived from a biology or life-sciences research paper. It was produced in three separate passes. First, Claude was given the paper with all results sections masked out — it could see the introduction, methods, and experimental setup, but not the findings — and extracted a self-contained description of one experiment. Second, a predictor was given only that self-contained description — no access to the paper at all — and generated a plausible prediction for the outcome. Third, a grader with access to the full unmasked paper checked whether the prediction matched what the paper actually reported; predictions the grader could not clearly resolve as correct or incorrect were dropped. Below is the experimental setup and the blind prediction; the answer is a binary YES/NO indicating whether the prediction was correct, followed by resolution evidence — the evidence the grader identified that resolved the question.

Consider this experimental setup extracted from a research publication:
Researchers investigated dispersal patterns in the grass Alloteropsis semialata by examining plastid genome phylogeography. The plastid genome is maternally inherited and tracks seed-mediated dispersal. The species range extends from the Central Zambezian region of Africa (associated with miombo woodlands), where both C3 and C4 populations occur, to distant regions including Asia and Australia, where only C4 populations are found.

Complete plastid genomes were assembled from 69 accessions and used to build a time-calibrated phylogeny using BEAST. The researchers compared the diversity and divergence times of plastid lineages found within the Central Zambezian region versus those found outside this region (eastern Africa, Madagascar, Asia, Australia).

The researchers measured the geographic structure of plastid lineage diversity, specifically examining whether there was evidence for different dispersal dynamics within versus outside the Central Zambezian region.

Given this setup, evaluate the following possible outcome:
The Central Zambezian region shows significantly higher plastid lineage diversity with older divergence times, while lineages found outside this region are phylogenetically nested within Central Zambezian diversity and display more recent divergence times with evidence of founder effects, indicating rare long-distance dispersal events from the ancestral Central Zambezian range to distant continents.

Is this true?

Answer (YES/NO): YES